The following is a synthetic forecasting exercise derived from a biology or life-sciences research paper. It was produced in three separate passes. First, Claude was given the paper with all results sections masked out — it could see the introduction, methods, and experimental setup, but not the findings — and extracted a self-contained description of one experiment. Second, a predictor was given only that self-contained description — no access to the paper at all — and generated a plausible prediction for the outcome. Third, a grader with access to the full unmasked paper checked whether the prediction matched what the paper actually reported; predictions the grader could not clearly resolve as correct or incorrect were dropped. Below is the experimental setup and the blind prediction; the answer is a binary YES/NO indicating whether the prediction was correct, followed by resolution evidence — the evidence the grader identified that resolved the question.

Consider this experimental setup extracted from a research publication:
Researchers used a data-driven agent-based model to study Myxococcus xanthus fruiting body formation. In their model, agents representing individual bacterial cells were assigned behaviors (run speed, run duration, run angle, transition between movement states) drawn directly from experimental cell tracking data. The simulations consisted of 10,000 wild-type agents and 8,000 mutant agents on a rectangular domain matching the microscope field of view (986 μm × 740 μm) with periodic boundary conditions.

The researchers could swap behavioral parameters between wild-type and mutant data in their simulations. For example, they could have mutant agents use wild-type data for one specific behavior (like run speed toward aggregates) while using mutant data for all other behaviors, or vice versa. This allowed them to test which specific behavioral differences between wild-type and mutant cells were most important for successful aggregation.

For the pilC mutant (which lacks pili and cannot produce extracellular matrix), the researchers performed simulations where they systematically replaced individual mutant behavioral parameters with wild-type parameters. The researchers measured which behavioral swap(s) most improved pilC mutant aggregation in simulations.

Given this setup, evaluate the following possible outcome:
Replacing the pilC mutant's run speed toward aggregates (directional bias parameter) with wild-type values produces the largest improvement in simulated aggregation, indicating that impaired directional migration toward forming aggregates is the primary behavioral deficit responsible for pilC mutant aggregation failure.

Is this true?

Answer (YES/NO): NO